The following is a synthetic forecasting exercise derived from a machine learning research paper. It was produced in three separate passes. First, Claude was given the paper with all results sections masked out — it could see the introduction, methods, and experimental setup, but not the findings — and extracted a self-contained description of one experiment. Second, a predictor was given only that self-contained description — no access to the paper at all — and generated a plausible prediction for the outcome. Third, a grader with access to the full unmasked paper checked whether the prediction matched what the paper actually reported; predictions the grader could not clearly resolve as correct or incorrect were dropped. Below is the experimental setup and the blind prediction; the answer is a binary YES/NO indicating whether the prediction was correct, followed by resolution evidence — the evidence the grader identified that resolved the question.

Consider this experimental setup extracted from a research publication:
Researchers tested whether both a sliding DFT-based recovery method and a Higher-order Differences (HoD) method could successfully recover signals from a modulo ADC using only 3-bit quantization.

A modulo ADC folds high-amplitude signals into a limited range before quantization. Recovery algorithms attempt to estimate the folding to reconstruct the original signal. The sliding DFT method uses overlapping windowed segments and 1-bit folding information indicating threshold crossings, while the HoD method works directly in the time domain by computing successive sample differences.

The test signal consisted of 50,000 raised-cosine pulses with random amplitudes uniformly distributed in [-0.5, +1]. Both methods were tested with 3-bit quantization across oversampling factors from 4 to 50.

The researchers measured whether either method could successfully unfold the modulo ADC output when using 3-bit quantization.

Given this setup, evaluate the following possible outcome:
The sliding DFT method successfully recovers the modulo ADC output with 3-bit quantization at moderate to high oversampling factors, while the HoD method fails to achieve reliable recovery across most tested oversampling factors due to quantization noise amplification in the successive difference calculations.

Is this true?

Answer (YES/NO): NO